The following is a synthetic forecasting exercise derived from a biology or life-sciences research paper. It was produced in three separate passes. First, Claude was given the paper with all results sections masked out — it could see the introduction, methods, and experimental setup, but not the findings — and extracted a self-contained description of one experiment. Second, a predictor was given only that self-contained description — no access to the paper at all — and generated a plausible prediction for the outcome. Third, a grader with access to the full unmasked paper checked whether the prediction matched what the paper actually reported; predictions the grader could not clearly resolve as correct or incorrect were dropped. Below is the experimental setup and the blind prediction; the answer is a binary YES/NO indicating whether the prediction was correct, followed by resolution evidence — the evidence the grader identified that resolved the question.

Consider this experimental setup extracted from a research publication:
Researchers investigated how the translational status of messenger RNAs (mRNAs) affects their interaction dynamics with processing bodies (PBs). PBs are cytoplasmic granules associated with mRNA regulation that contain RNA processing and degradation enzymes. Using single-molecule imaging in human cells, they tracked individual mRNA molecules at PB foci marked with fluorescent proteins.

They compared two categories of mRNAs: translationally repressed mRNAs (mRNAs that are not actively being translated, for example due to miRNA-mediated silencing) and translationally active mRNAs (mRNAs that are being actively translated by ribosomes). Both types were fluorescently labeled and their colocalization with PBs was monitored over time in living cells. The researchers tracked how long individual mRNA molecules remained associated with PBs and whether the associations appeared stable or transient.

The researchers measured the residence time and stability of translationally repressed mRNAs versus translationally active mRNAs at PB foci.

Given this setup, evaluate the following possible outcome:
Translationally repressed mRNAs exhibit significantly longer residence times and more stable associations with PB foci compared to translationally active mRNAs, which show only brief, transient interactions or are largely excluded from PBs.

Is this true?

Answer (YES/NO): YES